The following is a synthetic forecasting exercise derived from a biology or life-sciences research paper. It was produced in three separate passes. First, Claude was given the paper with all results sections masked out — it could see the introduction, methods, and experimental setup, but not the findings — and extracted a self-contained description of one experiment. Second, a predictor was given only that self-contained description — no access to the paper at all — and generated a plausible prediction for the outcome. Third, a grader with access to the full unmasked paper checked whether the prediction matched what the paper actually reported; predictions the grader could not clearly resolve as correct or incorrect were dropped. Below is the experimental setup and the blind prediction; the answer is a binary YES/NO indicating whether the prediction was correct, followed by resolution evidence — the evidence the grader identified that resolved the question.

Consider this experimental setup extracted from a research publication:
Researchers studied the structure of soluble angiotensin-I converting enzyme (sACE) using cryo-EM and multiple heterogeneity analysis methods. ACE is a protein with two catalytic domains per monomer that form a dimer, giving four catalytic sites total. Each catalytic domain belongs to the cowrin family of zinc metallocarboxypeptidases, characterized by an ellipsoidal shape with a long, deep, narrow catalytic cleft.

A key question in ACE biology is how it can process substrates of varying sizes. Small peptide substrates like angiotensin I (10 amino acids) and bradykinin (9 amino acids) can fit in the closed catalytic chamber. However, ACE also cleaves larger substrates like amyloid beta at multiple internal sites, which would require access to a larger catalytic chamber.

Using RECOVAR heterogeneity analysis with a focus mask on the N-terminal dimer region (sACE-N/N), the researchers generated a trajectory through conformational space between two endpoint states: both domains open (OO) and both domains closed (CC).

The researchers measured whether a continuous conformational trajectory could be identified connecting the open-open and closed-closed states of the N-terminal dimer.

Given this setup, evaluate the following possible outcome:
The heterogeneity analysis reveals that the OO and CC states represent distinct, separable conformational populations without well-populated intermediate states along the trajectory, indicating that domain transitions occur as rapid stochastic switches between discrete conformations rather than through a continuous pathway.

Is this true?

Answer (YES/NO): NO